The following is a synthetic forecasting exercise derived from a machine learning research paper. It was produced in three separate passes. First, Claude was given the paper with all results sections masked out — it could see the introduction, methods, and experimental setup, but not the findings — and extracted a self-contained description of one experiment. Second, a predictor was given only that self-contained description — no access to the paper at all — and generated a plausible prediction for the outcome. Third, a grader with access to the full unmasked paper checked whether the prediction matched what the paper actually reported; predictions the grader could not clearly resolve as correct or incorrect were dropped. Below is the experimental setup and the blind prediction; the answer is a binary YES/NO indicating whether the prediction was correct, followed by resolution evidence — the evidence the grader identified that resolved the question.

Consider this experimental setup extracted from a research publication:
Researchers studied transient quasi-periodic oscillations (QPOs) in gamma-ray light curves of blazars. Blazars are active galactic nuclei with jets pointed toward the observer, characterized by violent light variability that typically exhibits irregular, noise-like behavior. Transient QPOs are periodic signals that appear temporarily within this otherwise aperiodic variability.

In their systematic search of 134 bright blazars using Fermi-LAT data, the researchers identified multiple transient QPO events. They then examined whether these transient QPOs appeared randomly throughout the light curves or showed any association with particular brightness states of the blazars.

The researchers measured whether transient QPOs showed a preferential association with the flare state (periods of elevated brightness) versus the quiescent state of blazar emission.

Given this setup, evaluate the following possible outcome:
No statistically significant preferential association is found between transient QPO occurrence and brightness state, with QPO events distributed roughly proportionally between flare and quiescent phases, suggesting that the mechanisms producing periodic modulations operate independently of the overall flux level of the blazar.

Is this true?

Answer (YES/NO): NO